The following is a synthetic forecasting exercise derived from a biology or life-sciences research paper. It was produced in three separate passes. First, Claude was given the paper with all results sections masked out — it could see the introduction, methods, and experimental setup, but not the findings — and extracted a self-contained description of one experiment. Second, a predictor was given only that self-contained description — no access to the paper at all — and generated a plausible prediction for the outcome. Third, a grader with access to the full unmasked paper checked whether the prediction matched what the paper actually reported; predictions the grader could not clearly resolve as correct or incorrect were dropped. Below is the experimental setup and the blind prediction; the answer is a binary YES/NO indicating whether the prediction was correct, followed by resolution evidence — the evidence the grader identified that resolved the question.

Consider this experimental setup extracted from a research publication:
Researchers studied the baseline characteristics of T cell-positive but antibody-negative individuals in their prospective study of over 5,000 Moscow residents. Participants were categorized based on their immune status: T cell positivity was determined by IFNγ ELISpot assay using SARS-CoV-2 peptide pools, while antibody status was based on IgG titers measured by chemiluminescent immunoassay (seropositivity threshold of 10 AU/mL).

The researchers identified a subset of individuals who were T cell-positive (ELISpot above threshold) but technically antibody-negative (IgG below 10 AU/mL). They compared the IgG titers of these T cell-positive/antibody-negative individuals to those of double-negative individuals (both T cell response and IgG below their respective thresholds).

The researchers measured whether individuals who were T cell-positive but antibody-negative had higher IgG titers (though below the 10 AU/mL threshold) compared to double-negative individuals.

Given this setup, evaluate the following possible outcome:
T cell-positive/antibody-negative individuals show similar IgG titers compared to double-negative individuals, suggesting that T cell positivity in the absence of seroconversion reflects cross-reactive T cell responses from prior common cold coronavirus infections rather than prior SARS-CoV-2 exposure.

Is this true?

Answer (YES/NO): NO